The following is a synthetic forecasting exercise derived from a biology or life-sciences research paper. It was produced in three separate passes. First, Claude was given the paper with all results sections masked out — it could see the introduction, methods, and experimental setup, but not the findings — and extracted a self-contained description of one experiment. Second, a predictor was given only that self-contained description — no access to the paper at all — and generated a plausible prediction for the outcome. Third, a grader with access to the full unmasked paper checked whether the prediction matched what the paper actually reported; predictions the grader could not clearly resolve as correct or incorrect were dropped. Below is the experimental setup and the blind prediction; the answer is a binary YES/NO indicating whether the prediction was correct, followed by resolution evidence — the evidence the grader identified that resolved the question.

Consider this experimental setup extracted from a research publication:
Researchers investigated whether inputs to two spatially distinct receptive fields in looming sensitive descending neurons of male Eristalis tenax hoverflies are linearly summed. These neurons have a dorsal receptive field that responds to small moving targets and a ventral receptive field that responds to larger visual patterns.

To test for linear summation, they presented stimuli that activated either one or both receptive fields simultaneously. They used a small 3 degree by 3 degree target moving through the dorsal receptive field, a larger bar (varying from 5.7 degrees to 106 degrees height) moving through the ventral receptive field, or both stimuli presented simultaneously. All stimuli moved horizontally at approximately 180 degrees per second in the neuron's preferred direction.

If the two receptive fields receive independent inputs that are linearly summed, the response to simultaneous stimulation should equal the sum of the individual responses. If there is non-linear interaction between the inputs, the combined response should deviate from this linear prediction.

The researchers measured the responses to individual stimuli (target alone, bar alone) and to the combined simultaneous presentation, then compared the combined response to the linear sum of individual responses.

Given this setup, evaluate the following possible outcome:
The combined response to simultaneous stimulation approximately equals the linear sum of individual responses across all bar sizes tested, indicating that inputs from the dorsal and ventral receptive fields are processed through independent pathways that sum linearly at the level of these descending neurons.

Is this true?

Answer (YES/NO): NO